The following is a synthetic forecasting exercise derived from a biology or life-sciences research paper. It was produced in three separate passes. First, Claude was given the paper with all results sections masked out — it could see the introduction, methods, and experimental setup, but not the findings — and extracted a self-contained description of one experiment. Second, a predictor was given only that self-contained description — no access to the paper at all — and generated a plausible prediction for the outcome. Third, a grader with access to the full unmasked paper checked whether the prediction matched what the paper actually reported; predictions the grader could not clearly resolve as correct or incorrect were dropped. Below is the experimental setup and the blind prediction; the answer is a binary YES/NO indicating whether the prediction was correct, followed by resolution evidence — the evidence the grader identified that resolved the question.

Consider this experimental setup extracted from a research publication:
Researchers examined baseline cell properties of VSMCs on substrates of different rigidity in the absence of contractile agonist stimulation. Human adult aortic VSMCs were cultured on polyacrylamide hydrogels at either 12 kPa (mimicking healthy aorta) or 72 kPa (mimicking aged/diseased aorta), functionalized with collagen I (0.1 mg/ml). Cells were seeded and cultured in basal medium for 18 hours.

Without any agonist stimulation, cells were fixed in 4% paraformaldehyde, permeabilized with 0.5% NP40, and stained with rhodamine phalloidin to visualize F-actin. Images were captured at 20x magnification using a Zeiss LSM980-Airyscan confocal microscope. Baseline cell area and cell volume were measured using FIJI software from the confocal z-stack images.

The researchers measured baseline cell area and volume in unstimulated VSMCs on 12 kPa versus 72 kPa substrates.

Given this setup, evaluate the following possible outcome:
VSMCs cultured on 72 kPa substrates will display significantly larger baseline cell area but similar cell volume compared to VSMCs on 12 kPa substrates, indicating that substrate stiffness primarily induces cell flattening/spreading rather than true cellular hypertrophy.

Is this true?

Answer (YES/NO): NO